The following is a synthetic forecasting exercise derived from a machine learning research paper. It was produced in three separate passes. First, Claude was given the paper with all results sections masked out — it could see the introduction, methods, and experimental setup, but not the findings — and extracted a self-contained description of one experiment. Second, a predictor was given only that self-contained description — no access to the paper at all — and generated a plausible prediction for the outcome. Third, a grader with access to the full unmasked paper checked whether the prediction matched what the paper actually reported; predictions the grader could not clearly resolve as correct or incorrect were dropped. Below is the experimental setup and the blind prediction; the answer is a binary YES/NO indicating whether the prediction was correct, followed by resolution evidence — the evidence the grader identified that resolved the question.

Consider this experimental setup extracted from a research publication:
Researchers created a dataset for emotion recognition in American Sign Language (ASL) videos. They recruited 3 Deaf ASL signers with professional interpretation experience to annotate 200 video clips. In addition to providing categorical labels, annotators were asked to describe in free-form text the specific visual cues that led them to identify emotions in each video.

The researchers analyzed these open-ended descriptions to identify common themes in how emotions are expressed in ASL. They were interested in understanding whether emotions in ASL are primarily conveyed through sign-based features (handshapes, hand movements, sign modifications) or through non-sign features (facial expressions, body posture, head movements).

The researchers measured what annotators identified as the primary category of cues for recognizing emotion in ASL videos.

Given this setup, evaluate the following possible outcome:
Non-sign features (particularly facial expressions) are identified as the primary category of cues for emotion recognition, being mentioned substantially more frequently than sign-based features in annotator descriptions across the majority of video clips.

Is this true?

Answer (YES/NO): YES